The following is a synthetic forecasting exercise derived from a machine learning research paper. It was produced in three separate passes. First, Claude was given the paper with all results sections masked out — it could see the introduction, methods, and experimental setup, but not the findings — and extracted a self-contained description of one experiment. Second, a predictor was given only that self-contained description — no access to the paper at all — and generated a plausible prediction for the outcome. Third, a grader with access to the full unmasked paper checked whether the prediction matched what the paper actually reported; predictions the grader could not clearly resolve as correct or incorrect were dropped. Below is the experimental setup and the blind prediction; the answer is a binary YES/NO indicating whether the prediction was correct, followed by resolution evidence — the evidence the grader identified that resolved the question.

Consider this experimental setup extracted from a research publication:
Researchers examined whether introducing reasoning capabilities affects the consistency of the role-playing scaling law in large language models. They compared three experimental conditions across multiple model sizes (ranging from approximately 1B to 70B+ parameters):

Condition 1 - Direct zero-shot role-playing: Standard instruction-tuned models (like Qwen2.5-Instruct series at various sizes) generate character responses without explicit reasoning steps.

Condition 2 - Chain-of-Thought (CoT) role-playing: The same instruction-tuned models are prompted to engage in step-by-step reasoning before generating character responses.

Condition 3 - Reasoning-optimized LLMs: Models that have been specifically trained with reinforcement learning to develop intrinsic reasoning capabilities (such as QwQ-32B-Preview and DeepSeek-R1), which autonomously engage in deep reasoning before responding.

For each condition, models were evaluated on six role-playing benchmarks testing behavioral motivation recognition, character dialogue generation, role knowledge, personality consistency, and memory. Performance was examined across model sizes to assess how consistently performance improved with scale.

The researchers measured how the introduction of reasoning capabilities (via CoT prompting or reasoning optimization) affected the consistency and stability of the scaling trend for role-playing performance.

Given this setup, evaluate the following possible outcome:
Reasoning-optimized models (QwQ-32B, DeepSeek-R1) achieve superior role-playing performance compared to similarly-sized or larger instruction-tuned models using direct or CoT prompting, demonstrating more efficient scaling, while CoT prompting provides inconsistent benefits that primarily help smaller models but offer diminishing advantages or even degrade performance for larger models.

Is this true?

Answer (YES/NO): NO